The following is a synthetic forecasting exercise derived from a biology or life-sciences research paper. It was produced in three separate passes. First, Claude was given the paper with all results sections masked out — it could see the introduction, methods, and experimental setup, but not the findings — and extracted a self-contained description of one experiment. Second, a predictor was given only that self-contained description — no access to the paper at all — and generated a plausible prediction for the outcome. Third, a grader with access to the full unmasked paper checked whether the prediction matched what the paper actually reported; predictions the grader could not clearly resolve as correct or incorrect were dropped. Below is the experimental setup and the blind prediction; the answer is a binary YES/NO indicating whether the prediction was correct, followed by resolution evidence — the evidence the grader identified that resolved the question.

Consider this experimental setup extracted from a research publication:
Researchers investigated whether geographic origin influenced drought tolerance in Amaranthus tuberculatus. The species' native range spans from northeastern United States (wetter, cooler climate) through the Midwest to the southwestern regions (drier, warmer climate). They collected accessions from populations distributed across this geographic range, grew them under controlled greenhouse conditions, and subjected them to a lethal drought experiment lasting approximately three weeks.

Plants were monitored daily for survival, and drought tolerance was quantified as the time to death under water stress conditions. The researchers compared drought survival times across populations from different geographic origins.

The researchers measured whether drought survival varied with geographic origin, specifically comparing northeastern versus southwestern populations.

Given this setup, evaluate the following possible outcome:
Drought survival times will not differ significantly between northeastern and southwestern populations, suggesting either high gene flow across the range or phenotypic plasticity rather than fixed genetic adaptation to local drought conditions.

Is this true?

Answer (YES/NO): NO